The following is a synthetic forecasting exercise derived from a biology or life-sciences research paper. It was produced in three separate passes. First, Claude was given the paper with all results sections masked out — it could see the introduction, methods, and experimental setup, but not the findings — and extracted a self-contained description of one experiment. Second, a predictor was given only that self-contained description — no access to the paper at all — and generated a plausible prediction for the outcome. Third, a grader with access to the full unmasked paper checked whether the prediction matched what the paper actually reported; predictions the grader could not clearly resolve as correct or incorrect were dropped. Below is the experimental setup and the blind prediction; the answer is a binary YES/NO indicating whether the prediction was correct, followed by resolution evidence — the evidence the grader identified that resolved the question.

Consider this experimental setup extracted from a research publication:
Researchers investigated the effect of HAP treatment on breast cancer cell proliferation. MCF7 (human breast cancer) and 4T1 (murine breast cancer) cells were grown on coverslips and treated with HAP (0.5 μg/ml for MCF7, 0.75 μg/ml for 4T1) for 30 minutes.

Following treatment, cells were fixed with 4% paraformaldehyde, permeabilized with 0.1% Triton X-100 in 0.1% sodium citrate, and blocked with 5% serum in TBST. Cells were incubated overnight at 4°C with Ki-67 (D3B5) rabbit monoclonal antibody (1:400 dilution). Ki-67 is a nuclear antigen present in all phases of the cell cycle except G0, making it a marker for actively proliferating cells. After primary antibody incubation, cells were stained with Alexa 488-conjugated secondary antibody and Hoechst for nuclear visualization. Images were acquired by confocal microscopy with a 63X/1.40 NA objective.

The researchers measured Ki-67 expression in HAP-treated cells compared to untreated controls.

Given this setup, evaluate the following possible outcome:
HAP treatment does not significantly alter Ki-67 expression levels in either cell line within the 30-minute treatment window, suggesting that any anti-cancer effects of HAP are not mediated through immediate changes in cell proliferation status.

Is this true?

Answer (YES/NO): NO